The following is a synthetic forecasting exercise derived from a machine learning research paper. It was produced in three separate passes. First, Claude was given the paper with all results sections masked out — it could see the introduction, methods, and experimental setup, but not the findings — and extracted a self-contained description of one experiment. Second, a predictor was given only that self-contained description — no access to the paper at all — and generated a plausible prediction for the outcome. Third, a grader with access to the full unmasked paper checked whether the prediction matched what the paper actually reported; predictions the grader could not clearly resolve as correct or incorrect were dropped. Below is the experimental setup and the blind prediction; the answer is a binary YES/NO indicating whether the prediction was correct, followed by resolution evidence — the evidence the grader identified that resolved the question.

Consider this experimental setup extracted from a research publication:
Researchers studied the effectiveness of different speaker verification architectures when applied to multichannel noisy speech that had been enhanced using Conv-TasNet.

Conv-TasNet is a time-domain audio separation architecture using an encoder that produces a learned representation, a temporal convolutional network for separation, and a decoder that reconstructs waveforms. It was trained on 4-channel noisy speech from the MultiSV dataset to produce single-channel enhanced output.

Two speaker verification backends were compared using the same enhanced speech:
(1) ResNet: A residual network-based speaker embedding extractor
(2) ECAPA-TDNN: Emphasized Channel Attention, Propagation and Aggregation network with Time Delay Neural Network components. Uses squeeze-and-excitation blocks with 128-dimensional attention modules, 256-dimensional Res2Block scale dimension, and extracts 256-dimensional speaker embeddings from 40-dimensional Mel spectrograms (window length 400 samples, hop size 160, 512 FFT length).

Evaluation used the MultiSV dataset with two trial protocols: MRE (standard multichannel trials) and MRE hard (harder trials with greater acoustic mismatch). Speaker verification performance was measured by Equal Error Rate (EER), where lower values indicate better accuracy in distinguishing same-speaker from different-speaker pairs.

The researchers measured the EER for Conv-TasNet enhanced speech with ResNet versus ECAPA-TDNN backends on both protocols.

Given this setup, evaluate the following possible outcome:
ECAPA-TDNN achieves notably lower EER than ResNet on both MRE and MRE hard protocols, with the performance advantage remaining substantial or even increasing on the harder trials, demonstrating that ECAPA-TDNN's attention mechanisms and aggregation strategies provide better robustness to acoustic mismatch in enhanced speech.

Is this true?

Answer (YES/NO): NO